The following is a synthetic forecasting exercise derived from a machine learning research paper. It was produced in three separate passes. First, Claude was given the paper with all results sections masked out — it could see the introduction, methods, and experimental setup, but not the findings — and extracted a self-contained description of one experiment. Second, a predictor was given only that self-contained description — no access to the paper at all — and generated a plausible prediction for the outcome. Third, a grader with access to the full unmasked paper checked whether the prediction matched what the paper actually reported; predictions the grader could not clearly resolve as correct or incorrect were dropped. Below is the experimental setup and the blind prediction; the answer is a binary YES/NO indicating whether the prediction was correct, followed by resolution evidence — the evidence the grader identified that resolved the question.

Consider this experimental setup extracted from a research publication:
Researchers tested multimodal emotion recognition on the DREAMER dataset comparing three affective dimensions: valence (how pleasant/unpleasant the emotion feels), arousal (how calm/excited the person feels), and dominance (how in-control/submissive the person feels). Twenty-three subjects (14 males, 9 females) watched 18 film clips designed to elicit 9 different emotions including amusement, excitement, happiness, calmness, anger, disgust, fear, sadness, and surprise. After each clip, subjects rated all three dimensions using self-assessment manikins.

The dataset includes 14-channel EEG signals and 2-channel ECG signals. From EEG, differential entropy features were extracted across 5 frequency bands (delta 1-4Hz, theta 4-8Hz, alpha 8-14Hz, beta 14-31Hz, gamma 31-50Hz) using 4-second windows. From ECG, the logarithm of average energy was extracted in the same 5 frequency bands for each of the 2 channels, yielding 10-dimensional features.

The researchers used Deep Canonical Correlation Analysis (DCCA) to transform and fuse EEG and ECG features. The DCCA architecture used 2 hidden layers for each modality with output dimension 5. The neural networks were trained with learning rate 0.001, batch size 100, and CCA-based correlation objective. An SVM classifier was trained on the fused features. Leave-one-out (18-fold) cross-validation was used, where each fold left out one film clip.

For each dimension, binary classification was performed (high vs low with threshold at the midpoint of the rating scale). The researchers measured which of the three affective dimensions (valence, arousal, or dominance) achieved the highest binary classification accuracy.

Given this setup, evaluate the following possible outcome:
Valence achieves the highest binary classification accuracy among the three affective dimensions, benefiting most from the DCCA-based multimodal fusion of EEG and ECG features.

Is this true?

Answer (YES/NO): NO